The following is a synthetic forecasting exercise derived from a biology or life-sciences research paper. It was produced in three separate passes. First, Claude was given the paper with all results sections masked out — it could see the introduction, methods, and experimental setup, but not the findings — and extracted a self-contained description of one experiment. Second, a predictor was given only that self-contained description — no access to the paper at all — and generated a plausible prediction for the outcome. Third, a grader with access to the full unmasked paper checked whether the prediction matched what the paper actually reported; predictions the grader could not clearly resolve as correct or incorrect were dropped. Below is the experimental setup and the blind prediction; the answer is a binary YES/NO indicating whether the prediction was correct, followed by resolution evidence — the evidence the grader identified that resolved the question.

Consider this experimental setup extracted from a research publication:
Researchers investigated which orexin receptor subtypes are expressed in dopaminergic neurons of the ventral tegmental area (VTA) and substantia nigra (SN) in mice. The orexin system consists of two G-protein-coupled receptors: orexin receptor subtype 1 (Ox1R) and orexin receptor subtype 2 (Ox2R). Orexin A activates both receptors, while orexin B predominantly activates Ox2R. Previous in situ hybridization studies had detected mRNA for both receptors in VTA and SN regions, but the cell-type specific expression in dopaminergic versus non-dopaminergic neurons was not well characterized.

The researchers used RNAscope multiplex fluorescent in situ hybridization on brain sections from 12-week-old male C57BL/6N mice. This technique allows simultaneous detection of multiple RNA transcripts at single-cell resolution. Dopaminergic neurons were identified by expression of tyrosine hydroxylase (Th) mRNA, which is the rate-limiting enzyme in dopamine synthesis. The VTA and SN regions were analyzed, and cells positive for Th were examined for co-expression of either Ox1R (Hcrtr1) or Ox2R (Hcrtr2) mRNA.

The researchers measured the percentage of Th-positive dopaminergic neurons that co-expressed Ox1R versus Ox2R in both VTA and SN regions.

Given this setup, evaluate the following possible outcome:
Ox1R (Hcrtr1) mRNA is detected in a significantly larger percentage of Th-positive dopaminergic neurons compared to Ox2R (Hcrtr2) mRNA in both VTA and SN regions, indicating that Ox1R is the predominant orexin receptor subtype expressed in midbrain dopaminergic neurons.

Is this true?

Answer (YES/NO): YES